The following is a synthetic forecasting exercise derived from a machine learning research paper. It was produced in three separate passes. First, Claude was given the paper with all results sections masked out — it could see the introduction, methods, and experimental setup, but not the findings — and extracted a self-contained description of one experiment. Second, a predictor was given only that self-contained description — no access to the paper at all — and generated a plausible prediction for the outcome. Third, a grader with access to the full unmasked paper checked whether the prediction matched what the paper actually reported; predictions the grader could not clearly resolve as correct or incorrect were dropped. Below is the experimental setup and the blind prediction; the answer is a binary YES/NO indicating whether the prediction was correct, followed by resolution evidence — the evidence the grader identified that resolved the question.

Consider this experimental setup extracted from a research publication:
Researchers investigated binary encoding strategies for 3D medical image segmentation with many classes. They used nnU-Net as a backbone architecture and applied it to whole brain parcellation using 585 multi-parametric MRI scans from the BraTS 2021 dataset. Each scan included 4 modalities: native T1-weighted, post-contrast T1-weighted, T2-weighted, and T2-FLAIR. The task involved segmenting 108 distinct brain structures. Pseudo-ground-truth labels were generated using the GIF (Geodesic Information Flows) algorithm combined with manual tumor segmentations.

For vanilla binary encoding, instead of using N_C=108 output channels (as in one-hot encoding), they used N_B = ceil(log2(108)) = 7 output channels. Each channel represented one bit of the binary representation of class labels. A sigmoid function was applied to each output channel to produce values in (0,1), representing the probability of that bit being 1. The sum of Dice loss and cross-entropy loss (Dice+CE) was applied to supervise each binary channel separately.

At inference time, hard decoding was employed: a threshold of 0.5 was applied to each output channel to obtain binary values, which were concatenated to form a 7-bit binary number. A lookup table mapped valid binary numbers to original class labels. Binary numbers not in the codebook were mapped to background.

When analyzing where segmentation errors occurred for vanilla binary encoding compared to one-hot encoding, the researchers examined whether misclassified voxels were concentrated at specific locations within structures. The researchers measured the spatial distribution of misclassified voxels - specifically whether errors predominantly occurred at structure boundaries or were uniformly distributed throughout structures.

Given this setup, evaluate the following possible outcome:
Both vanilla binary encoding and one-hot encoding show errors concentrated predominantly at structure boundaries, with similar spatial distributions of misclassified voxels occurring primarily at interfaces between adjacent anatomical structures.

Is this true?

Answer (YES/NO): NO